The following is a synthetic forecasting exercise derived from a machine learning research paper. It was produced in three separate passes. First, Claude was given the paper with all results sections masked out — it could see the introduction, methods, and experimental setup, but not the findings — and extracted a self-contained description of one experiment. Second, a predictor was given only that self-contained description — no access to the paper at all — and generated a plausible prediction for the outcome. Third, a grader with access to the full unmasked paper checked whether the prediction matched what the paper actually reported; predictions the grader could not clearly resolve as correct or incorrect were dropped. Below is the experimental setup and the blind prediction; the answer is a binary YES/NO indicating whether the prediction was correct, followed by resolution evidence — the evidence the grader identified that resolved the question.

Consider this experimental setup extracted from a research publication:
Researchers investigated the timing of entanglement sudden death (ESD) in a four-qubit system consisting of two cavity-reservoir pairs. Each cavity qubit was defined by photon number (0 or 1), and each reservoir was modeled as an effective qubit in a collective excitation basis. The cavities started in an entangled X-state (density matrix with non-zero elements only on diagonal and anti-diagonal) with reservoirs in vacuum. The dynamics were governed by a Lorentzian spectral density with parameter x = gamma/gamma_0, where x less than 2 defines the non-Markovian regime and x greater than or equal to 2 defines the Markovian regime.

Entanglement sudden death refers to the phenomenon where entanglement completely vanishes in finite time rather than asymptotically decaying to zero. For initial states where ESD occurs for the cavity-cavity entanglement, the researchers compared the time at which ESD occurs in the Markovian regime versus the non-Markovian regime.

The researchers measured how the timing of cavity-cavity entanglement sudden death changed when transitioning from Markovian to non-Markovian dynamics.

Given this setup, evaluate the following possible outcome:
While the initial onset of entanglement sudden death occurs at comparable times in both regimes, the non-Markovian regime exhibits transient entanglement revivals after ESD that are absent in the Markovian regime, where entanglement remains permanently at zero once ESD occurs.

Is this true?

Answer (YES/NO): NO